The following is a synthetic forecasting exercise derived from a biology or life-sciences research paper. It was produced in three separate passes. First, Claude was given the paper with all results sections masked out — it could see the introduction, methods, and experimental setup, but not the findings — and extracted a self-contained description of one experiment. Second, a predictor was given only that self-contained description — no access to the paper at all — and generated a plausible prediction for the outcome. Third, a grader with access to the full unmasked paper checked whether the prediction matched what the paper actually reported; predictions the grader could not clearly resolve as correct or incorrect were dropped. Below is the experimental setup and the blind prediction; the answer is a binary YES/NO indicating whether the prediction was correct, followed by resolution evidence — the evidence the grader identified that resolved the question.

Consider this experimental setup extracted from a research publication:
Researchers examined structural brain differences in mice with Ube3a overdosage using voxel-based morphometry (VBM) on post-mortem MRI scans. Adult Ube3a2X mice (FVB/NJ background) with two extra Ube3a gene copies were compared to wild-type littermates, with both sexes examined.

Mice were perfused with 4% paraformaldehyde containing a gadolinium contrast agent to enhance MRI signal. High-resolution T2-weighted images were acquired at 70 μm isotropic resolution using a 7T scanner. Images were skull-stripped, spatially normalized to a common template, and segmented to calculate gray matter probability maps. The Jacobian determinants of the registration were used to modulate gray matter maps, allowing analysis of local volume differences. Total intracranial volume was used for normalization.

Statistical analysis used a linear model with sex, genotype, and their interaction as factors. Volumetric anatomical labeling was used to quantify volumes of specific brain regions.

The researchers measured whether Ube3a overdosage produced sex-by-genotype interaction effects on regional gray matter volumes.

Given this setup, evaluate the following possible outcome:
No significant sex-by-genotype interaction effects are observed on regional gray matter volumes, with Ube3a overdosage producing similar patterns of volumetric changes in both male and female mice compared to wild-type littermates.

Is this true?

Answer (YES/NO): YES